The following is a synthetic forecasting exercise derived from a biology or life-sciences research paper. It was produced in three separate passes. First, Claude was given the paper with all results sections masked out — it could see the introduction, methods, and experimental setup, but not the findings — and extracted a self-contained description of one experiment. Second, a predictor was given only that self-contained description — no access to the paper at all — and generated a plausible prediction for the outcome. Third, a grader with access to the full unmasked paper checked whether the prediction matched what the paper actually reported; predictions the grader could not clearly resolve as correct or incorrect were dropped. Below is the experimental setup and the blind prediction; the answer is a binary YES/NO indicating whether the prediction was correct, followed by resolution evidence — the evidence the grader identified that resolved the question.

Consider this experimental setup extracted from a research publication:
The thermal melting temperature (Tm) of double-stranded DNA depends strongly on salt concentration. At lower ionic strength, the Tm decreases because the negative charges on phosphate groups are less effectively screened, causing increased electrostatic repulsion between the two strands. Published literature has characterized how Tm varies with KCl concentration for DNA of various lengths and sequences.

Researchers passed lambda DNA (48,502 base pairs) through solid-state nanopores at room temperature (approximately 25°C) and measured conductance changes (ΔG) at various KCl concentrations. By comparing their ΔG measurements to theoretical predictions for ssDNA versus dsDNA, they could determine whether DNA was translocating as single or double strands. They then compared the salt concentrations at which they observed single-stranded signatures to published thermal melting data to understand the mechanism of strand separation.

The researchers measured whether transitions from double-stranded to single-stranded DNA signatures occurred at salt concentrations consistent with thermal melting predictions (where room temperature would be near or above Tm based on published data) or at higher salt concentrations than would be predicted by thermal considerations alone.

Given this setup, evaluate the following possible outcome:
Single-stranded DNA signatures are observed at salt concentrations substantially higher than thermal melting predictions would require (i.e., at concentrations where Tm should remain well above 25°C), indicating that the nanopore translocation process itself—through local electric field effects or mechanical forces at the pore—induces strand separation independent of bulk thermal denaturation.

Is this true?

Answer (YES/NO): YES